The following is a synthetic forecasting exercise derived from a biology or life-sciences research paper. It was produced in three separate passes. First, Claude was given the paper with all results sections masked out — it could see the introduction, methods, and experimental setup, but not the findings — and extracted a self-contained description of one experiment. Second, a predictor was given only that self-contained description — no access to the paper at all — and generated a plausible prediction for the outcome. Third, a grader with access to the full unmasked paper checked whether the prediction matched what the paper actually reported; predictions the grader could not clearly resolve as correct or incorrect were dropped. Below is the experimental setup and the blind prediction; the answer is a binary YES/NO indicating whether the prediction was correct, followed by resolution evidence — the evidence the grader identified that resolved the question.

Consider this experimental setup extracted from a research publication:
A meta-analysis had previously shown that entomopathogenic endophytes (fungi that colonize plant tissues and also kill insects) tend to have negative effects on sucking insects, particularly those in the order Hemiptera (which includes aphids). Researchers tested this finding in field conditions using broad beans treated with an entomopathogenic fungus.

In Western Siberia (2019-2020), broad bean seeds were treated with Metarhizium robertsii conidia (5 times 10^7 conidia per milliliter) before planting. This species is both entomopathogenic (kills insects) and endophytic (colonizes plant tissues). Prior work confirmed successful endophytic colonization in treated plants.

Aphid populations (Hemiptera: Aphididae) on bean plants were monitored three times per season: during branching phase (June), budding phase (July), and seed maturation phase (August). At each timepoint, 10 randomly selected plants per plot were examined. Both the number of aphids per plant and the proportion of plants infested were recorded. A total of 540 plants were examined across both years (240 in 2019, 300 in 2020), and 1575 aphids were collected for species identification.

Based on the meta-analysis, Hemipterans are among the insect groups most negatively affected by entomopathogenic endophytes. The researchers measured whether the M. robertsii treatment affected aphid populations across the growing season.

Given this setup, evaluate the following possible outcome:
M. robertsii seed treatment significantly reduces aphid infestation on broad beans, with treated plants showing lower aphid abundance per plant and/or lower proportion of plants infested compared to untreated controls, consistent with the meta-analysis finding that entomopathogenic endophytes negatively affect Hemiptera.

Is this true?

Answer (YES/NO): NO